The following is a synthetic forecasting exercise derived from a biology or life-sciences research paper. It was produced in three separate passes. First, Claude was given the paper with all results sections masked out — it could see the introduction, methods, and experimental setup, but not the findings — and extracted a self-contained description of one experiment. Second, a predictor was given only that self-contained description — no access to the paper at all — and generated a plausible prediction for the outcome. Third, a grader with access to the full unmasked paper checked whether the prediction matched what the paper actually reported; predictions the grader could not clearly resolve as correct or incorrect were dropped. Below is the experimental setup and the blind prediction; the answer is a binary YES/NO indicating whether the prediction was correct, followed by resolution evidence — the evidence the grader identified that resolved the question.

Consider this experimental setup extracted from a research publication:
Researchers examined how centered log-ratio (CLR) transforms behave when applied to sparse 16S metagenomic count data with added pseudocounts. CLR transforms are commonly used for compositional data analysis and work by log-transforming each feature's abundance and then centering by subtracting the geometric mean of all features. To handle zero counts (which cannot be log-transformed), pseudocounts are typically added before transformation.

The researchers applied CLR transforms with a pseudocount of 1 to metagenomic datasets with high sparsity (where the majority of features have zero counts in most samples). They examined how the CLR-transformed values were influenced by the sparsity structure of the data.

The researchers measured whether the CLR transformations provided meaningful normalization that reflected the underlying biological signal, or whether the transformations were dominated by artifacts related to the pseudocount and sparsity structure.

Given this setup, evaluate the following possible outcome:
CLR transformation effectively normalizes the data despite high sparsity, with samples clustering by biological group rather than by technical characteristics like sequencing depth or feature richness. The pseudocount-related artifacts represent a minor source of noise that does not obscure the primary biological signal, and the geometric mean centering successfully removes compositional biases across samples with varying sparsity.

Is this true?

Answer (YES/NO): NO